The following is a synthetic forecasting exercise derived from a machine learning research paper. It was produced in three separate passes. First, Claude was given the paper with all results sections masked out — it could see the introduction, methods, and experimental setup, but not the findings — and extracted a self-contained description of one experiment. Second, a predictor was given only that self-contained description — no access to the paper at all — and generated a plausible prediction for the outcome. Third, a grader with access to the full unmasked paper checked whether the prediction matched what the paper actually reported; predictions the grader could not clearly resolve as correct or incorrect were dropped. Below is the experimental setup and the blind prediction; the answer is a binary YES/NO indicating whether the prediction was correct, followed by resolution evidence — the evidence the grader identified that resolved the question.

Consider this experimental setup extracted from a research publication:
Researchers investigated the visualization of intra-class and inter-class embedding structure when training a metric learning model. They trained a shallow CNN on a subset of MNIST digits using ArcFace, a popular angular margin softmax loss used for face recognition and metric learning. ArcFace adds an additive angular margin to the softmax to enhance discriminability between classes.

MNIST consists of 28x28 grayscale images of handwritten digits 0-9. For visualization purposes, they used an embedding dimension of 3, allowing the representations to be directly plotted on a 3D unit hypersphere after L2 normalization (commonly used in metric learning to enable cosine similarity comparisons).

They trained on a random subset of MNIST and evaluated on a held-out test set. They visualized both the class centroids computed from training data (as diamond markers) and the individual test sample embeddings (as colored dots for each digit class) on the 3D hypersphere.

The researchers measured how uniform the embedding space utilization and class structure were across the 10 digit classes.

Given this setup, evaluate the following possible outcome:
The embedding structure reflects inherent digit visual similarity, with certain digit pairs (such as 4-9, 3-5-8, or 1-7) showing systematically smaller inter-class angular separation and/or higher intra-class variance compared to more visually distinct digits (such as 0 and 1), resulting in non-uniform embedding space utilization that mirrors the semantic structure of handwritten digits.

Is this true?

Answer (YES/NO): NO